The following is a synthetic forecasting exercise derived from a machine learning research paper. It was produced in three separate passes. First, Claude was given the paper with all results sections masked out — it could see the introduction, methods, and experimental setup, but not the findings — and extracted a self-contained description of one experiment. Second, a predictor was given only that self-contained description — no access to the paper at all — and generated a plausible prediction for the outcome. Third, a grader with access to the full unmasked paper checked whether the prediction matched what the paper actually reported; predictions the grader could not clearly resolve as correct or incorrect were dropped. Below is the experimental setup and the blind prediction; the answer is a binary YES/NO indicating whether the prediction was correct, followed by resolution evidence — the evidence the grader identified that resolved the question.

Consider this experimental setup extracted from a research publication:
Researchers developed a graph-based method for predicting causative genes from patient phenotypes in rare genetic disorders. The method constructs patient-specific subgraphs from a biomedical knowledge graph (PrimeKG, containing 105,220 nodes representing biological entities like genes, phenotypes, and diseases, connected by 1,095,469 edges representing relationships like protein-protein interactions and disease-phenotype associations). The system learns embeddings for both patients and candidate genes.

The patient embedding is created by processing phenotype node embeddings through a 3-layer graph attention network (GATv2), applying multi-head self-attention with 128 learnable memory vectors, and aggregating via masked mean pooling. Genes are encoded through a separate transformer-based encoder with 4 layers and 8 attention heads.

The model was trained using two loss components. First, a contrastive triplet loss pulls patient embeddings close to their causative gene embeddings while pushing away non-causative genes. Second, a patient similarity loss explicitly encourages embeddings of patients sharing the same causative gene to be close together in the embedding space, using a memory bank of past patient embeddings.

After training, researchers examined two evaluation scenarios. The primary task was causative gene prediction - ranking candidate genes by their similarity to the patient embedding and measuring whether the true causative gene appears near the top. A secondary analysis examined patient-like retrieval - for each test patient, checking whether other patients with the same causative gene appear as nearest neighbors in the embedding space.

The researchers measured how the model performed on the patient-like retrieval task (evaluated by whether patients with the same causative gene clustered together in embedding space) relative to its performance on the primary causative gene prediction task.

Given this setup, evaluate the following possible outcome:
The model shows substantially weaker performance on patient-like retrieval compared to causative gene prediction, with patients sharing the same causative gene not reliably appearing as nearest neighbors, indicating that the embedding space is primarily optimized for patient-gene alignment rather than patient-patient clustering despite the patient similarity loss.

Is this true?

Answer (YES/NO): NO